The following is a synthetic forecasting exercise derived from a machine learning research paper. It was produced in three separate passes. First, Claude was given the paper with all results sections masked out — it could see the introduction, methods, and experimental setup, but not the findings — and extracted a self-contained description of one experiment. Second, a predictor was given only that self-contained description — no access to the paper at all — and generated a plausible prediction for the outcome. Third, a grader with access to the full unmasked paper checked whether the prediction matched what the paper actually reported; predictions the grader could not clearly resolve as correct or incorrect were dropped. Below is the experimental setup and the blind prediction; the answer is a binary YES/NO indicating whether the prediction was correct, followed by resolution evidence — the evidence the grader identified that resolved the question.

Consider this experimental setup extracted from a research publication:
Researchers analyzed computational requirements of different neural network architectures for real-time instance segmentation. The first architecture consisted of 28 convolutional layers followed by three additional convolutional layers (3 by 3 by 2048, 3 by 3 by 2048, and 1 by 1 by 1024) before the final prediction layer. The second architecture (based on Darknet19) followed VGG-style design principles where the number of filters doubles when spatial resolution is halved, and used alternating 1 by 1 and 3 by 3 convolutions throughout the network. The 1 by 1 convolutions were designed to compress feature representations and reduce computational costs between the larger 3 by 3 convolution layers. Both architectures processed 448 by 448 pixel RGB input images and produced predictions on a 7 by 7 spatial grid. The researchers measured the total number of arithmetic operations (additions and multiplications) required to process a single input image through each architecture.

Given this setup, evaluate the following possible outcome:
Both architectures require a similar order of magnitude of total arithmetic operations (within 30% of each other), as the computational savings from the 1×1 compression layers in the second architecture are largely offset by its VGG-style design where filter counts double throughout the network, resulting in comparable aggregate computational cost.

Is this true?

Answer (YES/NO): NO